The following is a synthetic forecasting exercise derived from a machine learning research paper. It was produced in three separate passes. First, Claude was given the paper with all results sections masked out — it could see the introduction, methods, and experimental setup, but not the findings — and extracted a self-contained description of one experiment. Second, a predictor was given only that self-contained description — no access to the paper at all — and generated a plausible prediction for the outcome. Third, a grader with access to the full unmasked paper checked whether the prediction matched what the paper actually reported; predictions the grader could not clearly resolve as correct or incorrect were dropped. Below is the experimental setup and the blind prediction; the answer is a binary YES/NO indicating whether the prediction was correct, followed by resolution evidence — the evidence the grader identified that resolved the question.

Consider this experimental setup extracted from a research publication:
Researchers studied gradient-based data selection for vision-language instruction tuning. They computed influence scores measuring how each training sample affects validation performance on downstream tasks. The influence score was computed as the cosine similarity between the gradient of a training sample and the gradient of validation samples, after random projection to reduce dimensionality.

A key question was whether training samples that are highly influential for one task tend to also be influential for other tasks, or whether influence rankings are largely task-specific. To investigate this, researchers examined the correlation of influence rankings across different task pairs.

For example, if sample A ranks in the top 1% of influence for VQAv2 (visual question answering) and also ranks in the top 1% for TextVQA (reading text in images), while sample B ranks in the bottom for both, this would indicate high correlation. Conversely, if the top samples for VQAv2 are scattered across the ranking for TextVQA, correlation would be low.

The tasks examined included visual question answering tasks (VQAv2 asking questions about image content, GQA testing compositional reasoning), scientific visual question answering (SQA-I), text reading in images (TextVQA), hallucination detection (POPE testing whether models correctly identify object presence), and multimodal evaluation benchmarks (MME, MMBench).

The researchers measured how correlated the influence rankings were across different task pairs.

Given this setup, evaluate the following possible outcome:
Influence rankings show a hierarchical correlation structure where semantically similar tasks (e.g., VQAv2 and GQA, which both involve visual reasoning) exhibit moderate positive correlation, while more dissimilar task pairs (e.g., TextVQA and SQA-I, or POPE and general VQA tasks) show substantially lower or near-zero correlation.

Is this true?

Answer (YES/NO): NO